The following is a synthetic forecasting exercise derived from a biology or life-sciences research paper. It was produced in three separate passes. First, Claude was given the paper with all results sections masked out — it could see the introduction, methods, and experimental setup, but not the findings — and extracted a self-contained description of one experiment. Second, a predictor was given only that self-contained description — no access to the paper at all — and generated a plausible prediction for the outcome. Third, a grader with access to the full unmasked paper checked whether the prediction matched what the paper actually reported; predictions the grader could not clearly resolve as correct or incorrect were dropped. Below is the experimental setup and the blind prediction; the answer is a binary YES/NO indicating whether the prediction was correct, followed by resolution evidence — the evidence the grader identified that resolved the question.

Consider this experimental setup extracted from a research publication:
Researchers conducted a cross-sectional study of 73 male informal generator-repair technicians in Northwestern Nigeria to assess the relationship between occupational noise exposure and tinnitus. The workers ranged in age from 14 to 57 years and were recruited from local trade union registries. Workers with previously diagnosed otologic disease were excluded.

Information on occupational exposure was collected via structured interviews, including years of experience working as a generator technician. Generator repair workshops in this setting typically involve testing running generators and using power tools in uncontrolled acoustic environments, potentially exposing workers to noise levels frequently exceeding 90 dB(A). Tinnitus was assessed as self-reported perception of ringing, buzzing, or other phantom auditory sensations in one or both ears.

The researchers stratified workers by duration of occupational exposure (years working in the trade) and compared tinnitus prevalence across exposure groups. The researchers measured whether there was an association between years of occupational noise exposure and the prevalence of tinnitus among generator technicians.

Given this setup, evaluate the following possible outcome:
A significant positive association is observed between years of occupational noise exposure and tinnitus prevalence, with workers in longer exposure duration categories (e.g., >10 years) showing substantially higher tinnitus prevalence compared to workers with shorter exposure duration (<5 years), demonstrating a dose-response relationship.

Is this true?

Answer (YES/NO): YES